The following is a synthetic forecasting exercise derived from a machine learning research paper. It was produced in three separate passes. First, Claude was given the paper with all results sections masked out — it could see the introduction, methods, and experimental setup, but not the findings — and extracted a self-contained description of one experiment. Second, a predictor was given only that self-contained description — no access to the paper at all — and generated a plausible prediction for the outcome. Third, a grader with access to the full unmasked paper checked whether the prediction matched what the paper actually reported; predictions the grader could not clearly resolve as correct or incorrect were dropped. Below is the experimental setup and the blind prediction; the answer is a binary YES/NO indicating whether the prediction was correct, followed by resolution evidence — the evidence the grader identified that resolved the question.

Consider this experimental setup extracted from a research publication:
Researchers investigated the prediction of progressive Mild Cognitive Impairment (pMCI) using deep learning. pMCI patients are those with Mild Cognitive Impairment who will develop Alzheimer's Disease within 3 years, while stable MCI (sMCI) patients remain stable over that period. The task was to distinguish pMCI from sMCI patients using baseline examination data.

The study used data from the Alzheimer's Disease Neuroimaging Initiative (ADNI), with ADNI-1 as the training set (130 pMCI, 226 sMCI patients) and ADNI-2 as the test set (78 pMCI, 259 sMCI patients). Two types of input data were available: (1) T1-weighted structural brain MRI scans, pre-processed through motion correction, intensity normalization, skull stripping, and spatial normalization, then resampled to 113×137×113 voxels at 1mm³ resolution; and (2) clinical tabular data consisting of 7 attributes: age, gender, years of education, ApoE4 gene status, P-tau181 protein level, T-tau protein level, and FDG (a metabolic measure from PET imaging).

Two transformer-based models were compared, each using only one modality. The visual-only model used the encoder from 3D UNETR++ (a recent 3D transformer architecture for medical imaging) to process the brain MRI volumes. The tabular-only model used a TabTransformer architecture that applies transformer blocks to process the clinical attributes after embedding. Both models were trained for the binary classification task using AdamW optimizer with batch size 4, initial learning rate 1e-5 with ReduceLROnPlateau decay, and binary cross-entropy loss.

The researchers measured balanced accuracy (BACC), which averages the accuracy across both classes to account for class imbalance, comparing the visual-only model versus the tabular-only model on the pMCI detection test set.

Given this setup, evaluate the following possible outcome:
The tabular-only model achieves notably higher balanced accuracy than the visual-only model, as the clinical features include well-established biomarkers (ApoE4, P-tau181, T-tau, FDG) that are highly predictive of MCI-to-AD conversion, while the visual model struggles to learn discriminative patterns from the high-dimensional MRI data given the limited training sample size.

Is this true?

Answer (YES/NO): YES